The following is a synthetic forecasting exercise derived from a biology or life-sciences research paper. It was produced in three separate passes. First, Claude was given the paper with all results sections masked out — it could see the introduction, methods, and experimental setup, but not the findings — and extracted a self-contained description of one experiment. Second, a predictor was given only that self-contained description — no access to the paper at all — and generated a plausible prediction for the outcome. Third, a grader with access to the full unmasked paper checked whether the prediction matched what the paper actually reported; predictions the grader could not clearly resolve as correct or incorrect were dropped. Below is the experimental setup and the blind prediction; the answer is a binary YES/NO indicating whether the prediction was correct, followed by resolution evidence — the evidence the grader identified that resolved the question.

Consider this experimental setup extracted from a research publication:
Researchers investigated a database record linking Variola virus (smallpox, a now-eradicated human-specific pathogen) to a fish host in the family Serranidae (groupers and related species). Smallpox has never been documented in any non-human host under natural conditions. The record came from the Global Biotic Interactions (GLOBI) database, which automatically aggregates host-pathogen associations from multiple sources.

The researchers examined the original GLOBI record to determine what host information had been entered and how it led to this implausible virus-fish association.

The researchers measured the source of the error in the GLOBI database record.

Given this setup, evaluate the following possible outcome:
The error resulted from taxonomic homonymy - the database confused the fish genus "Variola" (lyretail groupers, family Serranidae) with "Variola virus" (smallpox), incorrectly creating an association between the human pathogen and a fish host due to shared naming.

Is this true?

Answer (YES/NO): YES